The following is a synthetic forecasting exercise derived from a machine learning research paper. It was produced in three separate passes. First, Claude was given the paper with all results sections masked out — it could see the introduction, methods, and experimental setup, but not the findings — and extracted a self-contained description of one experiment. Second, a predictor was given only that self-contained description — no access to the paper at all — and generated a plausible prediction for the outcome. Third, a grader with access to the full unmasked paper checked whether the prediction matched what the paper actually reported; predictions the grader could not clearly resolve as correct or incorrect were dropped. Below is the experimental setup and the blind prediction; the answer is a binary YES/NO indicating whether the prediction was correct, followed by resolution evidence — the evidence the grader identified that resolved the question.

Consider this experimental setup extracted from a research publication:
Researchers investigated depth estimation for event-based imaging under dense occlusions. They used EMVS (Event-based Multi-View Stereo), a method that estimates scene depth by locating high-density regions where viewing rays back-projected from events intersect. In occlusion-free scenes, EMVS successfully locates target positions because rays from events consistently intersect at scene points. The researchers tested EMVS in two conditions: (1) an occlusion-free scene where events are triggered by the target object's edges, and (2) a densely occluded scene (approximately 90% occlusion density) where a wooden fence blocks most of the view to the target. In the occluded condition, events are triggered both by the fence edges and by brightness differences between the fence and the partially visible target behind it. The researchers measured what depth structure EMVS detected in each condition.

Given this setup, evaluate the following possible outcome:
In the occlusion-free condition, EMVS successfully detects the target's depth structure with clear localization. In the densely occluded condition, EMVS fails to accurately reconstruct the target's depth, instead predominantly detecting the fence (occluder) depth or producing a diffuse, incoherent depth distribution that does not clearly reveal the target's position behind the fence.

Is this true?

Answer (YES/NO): YES